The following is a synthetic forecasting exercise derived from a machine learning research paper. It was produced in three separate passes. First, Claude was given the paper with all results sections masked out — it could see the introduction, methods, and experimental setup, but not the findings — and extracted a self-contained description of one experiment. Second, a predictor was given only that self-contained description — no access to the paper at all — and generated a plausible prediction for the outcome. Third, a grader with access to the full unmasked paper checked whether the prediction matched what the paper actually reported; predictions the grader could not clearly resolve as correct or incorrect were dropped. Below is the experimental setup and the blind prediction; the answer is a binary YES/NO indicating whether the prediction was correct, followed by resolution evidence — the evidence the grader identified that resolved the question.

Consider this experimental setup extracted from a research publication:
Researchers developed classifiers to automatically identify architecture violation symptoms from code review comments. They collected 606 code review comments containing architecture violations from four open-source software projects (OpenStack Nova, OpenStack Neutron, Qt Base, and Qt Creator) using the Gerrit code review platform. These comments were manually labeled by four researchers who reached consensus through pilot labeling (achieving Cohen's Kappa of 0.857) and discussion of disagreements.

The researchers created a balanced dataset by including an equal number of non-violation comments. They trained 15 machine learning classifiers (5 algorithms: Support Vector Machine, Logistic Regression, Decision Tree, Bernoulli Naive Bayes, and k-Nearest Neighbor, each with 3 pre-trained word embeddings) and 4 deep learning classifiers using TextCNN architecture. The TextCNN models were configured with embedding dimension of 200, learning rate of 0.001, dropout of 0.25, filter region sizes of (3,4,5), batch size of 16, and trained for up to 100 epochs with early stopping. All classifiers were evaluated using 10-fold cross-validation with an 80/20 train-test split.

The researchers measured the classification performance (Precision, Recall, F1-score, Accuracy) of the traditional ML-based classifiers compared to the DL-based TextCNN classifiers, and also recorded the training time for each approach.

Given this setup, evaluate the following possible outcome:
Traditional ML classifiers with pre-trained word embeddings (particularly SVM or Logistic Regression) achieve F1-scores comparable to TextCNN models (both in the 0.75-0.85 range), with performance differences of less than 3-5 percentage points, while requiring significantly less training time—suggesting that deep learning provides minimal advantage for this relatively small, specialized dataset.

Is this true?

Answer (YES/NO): NO